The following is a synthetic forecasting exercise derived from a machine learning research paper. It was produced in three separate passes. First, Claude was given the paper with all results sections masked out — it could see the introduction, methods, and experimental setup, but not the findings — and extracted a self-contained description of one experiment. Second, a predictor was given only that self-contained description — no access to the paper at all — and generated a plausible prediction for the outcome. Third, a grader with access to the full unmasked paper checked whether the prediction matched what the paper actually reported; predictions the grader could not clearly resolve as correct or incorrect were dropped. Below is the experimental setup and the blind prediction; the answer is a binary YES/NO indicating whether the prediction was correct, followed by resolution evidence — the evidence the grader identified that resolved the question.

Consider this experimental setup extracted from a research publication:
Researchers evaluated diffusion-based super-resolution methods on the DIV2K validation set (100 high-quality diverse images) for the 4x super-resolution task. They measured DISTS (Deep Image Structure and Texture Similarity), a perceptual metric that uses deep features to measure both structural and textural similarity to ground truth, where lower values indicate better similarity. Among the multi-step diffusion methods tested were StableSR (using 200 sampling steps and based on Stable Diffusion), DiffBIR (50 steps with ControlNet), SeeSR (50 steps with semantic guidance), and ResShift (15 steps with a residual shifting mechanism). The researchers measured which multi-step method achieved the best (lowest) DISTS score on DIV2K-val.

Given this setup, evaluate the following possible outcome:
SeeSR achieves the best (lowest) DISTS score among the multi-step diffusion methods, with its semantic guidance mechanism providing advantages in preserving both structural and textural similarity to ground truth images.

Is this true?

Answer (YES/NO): YES